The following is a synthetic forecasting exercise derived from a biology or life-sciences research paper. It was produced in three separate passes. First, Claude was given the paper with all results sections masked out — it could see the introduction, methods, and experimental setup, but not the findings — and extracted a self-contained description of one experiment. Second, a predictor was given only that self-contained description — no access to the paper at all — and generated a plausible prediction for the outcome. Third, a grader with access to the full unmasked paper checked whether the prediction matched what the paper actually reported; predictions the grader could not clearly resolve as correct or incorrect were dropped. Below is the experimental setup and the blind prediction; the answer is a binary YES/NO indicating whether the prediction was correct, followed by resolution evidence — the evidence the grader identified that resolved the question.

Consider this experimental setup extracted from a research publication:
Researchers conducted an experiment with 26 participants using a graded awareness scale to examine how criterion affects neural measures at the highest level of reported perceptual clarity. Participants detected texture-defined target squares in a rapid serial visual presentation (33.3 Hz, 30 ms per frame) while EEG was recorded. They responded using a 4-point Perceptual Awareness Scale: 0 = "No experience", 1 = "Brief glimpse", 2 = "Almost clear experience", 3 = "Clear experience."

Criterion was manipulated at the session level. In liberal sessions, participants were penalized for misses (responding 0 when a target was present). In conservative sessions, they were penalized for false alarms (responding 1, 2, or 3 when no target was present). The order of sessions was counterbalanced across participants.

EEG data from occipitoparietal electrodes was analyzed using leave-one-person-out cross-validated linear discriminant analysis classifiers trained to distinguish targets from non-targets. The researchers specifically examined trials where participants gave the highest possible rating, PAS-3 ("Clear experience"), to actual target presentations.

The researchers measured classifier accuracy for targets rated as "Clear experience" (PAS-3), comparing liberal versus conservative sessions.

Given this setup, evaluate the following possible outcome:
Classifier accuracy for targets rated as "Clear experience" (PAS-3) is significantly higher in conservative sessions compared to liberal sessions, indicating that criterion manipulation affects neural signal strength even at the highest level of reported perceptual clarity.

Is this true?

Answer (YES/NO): YES